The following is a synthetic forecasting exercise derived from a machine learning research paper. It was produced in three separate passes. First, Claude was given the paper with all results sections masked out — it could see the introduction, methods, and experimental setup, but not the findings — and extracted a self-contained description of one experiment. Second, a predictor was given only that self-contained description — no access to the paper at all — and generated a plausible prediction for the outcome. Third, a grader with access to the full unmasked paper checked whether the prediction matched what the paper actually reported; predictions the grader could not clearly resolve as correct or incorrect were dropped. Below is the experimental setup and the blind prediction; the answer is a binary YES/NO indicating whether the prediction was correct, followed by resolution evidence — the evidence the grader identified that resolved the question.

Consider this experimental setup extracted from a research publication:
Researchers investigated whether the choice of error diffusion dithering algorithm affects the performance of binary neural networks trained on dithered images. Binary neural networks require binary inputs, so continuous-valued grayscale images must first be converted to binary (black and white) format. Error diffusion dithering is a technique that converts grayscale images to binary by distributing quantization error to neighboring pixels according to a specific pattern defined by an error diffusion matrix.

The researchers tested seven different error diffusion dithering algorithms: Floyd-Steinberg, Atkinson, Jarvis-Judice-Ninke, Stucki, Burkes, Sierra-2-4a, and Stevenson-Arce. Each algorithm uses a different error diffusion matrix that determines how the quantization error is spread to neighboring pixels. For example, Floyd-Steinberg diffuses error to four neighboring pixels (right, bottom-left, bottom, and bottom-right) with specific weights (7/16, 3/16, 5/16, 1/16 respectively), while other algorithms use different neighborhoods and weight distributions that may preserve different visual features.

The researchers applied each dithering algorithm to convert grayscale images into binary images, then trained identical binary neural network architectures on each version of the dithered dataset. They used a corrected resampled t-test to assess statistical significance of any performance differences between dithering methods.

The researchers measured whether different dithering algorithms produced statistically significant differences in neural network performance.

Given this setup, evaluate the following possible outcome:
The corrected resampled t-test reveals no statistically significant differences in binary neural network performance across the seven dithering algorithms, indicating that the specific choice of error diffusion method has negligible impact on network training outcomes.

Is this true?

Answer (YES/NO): YES